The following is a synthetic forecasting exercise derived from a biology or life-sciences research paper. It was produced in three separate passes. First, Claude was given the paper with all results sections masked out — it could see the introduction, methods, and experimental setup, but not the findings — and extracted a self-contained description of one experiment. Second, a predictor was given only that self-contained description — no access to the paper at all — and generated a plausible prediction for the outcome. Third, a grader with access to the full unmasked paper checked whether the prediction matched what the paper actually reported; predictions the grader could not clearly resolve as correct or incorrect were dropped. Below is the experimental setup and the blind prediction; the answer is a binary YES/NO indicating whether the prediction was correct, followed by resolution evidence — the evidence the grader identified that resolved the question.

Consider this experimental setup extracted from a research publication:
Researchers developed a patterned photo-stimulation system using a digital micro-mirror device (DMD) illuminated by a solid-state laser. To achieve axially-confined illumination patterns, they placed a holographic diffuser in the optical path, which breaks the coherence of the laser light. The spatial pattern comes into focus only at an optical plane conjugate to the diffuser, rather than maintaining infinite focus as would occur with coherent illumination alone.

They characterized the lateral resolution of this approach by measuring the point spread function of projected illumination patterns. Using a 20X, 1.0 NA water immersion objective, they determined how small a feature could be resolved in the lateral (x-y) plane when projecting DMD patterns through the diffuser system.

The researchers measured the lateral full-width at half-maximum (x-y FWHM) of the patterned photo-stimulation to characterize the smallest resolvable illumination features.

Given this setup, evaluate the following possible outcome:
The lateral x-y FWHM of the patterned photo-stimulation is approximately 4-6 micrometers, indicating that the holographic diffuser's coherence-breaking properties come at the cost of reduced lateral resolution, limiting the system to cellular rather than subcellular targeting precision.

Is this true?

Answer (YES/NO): NO